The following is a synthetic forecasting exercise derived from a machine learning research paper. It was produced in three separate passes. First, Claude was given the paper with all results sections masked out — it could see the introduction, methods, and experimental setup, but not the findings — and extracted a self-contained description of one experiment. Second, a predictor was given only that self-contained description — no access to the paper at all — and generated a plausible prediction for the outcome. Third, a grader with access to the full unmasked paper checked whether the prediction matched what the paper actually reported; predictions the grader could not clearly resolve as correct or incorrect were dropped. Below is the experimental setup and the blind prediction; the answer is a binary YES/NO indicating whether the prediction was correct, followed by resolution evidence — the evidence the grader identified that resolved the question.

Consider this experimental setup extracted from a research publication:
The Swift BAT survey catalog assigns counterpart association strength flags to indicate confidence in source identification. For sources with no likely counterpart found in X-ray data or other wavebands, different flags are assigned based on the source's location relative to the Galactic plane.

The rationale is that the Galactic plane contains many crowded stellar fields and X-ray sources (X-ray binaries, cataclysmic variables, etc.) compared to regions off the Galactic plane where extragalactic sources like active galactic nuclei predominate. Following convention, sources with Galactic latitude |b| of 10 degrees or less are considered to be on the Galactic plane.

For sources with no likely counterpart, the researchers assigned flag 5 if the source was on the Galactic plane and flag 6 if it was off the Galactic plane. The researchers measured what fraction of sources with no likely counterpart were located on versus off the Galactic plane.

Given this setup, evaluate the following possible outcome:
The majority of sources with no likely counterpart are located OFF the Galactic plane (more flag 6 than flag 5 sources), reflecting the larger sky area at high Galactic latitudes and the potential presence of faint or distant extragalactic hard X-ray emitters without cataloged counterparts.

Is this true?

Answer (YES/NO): YES